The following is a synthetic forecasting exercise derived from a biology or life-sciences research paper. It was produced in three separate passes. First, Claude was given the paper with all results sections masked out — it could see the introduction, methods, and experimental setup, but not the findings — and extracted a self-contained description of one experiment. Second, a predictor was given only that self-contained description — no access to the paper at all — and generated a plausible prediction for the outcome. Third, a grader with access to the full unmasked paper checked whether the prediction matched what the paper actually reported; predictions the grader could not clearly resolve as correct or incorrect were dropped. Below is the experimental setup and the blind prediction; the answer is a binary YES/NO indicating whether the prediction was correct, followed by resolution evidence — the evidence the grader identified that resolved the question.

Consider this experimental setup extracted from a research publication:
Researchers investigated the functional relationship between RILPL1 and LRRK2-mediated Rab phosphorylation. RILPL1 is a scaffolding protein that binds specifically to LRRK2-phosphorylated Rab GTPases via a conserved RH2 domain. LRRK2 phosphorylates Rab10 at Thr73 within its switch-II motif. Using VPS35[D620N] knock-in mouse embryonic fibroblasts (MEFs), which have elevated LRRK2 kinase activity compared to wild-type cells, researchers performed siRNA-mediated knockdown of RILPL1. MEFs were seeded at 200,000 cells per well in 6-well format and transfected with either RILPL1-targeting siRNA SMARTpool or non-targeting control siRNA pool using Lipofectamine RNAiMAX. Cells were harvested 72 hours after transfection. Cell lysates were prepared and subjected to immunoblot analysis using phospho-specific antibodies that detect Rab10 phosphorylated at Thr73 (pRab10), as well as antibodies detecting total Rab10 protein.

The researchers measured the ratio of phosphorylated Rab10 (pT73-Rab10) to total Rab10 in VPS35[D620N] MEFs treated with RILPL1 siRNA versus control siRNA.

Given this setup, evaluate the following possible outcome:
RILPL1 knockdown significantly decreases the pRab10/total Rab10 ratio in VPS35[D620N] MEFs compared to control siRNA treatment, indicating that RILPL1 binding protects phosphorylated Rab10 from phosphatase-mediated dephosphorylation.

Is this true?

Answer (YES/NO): NO